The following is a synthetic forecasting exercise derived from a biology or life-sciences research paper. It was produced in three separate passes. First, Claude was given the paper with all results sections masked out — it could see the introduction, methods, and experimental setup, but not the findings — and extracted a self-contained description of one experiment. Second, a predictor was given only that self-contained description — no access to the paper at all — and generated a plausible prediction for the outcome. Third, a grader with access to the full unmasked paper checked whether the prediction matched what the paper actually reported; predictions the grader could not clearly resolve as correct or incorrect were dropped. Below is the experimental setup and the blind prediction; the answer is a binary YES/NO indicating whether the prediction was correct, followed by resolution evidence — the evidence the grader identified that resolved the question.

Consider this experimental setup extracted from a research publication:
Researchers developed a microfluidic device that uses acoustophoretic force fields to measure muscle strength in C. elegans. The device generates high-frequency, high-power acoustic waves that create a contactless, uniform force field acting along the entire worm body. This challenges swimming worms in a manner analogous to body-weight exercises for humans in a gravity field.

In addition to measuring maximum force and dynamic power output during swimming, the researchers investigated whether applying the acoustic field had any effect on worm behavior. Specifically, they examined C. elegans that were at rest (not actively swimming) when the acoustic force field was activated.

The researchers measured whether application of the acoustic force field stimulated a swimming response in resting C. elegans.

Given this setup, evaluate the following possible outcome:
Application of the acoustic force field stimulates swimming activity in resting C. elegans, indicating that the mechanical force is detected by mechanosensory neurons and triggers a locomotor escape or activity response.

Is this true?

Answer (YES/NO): YES